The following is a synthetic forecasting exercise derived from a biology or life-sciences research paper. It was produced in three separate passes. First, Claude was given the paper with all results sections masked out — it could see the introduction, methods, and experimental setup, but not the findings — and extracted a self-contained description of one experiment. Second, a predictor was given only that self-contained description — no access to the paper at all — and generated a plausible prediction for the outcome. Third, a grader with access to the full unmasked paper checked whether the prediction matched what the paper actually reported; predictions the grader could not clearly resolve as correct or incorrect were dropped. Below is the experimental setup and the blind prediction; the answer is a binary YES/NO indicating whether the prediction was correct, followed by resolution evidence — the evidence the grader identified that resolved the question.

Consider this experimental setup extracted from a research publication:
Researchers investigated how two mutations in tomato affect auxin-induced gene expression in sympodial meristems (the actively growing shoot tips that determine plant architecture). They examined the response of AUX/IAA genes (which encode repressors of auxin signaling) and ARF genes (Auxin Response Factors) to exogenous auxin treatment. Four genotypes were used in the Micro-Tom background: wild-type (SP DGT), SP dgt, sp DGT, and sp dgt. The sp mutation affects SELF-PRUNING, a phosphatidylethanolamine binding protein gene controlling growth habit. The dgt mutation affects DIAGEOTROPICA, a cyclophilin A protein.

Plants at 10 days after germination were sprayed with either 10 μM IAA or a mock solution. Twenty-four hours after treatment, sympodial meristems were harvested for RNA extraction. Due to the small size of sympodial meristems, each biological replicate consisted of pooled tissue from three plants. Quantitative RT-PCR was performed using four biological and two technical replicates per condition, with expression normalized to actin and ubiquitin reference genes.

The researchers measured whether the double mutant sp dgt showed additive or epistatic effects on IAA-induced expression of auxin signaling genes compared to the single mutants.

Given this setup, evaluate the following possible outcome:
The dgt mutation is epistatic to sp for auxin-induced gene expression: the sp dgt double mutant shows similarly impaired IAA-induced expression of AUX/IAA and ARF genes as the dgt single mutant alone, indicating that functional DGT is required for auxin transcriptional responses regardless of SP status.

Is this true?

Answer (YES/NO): NO